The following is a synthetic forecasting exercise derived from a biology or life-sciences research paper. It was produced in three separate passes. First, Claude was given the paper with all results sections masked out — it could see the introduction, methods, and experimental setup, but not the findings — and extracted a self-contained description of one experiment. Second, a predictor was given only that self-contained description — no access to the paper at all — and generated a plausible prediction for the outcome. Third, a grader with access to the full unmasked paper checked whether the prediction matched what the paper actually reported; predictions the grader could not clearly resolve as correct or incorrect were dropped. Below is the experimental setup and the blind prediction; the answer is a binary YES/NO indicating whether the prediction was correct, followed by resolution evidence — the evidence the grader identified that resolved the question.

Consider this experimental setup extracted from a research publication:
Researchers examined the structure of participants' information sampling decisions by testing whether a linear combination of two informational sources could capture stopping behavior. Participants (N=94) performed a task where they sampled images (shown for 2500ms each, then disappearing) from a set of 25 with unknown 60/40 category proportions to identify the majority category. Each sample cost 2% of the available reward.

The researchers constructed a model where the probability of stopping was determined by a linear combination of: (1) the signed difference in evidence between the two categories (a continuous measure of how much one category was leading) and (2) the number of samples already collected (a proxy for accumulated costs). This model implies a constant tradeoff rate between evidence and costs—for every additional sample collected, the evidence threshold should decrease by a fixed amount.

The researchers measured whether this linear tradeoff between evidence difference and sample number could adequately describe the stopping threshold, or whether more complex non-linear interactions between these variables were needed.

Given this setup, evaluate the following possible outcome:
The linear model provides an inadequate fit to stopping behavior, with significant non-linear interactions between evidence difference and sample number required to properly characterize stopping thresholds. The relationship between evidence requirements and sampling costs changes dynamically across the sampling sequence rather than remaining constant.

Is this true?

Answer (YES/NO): NO